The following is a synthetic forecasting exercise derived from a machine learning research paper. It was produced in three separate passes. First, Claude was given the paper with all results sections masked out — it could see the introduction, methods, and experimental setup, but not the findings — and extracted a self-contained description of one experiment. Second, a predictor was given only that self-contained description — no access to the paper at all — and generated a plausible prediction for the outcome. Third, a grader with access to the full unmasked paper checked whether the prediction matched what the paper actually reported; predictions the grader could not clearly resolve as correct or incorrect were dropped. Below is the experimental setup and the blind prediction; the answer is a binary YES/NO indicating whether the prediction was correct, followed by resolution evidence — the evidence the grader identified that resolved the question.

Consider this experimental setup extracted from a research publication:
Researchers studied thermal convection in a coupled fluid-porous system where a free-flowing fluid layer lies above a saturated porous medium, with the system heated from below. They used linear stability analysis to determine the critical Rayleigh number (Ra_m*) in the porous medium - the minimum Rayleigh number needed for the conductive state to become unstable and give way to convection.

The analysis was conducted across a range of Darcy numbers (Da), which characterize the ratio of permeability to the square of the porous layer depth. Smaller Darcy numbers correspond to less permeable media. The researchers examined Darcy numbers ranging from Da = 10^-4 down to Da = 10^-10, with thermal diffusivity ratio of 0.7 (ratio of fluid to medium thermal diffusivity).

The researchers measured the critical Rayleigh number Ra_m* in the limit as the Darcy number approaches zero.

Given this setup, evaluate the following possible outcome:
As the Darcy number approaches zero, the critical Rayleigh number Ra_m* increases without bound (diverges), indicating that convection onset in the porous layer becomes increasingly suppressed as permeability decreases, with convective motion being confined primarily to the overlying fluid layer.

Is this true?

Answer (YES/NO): NO